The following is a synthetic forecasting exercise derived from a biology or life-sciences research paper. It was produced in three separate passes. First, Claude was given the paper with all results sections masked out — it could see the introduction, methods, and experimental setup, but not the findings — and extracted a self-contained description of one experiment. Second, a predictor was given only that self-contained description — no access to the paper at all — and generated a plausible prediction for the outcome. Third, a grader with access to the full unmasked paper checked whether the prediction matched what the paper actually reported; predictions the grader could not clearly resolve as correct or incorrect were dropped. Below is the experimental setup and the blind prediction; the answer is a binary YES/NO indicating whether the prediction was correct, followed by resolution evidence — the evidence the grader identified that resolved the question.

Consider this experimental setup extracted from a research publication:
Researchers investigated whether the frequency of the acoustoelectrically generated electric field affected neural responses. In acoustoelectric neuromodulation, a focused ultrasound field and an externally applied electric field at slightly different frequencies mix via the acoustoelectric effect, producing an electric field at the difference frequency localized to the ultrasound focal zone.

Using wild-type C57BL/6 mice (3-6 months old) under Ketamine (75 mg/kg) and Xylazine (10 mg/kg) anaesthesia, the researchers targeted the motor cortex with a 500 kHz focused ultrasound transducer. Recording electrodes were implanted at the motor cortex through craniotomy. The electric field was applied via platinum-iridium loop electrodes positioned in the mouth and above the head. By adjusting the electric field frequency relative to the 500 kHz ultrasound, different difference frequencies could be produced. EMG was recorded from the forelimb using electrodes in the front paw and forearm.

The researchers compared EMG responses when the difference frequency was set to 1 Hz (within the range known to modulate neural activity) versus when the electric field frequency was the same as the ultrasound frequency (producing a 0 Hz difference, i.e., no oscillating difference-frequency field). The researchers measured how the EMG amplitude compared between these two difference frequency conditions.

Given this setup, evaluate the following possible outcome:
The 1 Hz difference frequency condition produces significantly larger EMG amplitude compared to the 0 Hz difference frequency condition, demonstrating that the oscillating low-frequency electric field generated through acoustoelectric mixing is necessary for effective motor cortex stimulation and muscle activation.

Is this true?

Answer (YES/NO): YES